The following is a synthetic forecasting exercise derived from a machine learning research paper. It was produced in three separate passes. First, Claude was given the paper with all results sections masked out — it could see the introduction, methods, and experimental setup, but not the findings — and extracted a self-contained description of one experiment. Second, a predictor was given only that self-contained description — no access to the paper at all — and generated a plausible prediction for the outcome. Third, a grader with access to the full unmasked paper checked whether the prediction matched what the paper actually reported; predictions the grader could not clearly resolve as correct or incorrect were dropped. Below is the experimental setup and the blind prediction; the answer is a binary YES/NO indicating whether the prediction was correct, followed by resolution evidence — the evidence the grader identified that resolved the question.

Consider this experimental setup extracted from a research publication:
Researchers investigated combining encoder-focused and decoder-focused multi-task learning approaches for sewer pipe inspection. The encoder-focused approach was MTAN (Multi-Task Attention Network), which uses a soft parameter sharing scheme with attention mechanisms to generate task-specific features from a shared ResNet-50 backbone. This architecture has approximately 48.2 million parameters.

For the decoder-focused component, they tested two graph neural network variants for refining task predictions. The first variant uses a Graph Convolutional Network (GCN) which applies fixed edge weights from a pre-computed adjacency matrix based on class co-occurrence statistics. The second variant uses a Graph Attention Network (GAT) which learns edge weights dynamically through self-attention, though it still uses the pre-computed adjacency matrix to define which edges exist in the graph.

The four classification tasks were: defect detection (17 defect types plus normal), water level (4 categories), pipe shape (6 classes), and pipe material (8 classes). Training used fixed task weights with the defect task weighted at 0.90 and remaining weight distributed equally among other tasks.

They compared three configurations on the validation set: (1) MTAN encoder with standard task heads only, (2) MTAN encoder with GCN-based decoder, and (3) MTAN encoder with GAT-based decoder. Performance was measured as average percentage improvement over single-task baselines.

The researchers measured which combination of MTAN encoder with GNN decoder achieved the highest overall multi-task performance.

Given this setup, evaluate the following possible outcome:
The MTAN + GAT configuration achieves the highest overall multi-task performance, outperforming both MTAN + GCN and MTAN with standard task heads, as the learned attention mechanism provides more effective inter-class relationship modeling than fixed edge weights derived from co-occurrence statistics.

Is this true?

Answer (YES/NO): NO